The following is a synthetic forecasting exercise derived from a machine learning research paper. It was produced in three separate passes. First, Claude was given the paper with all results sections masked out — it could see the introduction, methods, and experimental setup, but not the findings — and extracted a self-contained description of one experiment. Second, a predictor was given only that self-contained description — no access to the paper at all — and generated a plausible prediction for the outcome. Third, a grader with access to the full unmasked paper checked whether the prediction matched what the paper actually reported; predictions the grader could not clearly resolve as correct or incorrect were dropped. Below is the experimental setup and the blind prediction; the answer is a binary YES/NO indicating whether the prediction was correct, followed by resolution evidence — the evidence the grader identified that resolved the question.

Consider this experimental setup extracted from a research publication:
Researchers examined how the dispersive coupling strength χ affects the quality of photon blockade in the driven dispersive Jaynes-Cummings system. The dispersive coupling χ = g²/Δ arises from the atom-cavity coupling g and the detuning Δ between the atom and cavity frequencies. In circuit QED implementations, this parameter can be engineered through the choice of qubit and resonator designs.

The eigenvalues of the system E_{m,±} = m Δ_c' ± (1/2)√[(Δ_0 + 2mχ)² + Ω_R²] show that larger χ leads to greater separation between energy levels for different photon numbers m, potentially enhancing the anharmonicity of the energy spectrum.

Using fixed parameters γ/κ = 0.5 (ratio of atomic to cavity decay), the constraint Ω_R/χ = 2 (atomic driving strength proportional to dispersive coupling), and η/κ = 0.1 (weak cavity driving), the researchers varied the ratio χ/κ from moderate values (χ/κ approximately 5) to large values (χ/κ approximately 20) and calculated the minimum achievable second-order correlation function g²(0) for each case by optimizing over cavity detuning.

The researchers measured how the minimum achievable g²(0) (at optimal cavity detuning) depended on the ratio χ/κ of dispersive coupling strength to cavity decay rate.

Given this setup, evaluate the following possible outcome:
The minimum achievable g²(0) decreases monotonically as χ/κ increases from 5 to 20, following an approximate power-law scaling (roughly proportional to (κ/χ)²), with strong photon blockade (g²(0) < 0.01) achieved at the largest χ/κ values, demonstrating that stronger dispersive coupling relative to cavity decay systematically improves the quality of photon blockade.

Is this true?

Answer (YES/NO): NO